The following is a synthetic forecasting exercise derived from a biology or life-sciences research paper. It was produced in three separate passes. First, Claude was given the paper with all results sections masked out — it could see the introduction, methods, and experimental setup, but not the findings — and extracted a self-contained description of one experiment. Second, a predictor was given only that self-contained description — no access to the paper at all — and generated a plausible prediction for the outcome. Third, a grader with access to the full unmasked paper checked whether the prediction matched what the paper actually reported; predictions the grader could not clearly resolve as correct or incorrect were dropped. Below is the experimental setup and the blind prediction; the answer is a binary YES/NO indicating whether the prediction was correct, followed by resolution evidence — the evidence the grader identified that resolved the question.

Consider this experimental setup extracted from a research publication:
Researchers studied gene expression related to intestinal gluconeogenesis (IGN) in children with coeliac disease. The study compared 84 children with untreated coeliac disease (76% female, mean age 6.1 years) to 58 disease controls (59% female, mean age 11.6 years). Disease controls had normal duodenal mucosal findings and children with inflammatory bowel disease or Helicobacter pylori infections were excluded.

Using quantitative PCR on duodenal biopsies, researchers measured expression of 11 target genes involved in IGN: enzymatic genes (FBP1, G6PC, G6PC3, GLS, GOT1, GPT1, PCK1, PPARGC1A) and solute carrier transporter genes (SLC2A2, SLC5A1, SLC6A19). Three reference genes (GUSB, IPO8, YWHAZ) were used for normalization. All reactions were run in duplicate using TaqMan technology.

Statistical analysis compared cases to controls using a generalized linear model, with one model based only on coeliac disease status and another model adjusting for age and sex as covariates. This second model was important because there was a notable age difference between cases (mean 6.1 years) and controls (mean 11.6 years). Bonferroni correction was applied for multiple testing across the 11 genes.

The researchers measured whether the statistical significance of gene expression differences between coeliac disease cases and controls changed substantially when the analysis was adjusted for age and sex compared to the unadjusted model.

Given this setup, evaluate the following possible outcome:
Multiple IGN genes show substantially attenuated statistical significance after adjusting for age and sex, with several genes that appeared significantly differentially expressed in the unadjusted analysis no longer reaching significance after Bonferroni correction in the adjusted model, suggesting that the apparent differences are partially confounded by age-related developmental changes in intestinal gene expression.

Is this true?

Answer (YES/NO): NO